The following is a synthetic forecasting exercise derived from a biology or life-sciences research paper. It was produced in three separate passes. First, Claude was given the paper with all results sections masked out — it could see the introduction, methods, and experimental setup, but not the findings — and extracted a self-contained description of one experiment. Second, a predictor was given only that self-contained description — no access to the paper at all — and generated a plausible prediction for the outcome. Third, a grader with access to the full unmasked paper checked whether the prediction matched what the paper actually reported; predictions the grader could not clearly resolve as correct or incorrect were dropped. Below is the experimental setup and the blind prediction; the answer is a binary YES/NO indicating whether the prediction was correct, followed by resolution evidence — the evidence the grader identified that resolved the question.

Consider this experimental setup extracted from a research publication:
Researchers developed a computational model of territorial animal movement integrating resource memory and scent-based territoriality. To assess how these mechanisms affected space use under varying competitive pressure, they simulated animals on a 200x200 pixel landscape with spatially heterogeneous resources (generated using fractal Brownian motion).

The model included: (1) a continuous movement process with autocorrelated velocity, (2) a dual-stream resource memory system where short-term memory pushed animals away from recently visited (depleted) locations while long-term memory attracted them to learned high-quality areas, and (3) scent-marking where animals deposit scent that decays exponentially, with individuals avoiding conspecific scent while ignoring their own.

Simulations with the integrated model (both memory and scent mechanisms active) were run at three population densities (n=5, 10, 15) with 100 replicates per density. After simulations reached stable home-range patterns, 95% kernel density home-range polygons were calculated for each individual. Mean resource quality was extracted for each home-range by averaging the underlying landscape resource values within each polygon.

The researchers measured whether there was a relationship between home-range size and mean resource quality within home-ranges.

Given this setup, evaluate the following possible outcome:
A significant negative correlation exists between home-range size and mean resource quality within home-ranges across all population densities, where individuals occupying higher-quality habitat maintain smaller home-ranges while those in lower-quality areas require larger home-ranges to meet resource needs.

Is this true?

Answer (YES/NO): YES